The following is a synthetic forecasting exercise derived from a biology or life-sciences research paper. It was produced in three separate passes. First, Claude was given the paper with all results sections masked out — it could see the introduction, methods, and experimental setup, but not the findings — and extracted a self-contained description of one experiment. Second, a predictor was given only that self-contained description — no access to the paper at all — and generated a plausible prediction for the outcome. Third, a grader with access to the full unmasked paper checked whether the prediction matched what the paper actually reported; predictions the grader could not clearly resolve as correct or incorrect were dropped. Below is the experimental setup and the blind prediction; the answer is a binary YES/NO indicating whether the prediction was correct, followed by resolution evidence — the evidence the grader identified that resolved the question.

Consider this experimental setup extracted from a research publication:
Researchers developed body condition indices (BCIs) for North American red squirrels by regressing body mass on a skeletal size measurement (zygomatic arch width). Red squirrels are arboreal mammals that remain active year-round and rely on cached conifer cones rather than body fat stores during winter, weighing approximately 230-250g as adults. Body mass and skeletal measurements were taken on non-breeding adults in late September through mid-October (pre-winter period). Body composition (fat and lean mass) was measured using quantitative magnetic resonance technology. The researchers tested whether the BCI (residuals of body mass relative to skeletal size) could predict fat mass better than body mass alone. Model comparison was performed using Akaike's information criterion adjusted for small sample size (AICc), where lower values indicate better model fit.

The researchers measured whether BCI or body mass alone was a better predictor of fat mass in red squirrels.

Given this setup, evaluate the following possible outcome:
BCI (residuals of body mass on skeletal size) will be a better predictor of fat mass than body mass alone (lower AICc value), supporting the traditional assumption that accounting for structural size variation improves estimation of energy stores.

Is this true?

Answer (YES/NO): NO